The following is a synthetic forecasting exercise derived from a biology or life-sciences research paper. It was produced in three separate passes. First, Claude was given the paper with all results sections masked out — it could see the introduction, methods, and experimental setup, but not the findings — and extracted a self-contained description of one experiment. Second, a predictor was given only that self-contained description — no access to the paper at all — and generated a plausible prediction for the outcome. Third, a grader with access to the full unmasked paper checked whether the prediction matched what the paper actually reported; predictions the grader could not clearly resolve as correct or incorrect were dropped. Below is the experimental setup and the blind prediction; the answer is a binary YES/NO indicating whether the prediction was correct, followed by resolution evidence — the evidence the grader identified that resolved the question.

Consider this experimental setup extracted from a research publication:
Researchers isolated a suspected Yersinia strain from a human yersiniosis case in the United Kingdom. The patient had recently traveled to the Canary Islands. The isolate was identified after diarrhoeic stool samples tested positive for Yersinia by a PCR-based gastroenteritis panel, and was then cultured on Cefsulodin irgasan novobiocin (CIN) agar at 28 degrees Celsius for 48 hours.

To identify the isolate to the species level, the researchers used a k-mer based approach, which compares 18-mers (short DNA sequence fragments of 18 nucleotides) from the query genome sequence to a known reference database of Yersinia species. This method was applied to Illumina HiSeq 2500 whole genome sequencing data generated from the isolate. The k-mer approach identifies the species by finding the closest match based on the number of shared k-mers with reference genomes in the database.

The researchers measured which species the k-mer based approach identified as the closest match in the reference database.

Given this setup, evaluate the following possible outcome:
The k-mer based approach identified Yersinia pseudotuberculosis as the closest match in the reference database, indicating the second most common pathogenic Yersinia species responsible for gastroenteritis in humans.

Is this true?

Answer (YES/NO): NO